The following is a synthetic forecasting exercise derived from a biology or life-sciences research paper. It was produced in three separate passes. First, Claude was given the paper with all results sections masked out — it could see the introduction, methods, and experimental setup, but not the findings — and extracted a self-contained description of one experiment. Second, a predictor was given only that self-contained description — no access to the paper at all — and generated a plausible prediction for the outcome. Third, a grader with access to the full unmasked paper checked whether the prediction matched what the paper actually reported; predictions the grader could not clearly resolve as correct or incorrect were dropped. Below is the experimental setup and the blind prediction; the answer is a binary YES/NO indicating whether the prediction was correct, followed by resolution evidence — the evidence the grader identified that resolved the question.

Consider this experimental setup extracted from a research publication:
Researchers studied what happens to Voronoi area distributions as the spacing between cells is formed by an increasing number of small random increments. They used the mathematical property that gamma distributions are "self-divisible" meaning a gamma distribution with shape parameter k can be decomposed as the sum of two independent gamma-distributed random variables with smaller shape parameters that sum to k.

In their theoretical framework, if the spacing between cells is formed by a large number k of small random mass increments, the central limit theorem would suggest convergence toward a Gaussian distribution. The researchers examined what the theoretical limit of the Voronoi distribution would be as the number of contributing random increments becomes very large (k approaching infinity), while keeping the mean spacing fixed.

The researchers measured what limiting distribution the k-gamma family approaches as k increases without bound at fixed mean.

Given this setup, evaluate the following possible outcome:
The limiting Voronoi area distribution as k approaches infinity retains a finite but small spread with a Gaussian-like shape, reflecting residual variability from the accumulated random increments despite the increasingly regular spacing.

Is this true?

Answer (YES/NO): NO